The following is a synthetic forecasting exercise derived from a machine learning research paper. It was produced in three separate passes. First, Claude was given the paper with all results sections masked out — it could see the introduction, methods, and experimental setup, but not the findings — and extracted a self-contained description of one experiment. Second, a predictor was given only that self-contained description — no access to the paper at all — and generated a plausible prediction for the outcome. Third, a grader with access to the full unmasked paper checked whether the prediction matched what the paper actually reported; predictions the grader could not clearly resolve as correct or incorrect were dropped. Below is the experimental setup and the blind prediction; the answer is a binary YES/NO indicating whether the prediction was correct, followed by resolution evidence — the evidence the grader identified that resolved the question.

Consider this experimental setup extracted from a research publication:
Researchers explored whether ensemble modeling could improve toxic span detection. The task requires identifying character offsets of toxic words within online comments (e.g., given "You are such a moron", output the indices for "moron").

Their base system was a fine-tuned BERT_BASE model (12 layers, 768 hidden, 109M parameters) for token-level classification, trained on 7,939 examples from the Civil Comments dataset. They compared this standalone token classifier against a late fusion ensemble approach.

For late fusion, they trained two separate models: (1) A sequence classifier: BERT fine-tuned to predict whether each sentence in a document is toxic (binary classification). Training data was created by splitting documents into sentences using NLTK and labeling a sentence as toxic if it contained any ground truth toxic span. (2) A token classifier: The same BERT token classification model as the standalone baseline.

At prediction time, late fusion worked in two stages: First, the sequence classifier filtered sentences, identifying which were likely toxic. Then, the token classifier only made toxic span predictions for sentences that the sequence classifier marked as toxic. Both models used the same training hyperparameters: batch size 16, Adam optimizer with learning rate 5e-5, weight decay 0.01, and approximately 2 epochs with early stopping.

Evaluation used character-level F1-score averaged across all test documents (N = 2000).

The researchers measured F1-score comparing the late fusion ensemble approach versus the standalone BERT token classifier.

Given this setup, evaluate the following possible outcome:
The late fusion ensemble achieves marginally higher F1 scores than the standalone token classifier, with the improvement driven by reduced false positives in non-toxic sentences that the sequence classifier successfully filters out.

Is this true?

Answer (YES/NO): NO